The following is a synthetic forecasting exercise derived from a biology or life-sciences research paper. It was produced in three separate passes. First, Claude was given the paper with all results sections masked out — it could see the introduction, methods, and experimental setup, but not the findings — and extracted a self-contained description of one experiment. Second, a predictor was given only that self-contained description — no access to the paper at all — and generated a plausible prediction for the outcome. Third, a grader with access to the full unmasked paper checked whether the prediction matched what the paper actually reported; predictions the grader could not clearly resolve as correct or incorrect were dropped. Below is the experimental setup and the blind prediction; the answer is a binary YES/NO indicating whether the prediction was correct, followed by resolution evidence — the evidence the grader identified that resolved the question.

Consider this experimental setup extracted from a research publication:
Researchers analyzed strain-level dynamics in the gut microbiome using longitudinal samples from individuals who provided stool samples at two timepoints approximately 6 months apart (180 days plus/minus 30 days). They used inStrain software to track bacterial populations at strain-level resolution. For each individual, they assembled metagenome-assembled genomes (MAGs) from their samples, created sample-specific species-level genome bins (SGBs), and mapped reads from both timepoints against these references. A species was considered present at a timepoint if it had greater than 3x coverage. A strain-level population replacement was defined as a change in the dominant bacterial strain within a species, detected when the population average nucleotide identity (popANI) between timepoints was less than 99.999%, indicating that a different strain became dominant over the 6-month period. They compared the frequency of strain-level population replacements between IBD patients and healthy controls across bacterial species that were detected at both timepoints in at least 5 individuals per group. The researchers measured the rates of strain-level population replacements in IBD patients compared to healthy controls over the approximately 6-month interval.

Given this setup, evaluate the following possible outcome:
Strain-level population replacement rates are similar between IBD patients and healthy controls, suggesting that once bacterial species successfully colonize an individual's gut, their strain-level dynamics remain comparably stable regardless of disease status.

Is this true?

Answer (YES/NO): NO